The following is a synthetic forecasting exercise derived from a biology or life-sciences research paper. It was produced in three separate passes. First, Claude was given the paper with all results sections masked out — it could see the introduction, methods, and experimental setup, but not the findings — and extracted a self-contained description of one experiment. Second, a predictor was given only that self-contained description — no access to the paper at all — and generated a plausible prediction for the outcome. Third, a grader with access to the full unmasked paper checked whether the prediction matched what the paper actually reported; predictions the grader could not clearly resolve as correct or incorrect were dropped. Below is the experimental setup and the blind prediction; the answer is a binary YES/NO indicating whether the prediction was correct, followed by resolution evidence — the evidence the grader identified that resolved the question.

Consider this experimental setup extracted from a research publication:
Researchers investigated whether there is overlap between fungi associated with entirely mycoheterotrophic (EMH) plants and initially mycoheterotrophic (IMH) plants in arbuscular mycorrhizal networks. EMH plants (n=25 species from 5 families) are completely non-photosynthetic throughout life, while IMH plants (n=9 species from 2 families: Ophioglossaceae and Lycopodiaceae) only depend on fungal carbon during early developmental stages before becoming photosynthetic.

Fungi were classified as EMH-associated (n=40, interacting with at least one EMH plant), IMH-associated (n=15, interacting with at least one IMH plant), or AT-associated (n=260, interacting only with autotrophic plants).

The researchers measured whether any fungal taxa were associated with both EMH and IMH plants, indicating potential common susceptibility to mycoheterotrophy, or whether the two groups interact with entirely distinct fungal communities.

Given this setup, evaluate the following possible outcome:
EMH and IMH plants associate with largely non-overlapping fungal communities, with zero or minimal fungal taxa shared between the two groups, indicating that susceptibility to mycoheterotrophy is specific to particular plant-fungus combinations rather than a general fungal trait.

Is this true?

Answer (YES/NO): YES